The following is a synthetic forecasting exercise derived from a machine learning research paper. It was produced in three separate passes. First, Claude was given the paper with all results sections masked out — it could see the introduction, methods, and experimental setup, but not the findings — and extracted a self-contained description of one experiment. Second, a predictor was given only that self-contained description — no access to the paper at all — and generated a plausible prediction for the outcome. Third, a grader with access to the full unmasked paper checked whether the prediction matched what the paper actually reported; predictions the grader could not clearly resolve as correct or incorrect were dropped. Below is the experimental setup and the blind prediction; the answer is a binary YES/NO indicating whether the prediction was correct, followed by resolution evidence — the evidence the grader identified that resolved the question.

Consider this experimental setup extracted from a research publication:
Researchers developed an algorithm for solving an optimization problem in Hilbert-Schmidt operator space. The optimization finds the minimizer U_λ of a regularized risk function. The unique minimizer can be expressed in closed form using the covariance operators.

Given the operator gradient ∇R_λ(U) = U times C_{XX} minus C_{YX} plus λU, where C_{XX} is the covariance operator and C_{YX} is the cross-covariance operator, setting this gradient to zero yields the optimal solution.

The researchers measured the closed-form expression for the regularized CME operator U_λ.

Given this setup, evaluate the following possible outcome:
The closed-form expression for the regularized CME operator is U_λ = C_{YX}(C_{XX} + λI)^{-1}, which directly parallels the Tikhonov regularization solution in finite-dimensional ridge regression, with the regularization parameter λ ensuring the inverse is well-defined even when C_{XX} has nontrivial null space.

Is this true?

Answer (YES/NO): YES